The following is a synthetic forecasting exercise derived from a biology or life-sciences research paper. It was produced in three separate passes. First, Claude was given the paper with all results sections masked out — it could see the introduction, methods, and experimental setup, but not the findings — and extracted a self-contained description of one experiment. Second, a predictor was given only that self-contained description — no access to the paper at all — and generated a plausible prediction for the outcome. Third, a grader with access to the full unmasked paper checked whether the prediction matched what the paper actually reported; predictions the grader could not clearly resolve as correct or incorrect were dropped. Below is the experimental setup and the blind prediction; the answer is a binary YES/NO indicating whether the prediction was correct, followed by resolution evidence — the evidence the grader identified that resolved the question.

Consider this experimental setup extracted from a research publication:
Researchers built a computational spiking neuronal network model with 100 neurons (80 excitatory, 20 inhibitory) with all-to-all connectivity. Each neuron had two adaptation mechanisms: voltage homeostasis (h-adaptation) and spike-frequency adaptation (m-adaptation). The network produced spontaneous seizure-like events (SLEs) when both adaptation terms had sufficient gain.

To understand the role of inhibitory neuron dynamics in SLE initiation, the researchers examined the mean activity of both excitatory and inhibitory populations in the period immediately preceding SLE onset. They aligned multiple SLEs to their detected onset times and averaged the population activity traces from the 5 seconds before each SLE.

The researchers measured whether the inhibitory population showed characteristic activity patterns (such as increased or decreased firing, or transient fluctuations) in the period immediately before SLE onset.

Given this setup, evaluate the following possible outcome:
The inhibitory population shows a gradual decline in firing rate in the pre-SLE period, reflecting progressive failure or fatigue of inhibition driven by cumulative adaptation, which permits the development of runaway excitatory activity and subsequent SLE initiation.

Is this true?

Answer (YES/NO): NO